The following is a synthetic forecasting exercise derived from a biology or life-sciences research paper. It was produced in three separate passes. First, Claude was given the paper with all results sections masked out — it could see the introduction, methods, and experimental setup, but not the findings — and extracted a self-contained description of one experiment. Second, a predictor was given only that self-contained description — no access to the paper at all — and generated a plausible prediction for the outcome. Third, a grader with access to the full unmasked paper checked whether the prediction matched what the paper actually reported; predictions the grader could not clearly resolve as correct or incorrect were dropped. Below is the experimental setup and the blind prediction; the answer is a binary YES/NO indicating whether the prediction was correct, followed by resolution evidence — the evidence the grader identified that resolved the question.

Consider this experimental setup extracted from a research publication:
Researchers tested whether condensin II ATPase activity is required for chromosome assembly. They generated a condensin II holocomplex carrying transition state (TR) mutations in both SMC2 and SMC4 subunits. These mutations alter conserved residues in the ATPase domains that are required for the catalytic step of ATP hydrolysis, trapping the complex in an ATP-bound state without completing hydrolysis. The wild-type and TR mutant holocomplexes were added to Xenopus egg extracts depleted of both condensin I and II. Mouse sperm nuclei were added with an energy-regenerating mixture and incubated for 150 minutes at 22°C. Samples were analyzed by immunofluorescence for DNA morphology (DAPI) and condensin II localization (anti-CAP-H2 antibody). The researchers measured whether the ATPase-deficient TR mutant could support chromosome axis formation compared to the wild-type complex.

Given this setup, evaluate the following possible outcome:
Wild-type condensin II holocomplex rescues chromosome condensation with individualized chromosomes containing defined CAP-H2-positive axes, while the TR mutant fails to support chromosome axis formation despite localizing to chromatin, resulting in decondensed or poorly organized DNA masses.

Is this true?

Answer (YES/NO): NO